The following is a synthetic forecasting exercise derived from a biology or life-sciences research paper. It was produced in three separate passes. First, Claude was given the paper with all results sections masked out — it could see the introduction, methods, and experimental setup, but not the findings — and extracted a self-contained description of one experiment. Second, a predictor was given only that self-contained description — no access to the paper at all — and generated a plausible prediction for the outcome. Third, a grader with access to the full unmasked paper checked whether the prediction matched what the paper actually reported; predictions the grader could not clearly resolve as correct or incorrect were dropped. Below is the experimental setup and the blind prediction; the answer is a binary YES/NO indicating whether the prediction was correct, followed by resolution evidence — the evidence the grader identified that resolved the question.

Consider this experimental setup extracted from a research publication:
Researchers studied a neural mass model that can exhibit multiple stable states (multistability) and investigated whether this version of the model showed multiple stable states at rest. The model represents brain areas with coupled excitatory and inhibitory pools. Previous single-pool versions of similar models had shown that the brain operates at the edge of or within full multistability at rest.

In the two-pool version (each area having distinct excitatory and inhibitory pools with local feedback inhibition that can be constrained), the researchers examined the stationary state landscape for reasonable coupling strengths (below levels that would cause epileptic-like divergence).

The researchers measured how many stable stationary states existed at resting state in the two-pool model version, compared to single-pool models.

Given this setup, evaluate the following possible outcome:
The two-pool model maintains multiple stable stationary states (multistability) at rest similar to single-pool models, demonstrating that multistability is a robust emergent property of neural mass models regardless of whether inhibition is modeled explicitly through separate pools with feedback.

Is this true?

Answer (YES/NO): NO